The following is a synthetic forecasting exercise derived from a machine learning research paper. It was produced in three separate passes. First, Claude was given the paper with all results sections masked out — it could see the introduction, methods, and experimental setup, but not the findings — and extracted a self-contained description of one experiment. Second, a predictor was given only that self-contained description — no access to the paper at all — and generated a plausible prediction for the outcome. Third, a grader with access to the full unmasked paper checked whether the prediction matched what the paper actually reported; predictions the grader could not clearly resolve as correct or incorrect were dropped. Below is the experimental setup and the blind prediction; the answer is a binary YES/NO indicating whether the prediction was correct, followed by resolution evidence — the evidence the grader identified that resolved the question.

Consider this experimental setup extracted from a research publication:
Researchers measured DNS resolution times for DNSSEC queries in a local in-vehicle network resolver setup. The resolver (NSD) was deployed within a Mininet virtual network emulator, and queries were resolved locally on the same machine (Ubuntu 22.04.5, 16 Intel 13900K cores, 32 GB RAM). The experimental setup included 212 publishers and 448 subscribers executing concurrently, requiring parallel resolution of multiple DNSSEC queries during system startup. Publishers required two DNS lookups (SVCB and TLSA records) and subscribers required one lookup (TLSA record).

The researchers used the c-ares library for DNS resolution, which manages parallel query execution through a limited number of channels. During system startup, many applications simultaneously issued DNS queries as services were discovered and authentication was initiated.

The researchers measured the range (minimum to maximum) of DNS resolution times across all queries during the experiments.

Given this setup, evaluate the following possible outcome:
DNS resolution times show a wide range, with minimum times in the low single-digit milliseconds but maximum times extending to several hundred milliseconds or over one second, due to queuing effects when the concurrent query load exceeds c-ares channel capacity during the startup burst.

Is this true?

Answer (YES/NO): NO